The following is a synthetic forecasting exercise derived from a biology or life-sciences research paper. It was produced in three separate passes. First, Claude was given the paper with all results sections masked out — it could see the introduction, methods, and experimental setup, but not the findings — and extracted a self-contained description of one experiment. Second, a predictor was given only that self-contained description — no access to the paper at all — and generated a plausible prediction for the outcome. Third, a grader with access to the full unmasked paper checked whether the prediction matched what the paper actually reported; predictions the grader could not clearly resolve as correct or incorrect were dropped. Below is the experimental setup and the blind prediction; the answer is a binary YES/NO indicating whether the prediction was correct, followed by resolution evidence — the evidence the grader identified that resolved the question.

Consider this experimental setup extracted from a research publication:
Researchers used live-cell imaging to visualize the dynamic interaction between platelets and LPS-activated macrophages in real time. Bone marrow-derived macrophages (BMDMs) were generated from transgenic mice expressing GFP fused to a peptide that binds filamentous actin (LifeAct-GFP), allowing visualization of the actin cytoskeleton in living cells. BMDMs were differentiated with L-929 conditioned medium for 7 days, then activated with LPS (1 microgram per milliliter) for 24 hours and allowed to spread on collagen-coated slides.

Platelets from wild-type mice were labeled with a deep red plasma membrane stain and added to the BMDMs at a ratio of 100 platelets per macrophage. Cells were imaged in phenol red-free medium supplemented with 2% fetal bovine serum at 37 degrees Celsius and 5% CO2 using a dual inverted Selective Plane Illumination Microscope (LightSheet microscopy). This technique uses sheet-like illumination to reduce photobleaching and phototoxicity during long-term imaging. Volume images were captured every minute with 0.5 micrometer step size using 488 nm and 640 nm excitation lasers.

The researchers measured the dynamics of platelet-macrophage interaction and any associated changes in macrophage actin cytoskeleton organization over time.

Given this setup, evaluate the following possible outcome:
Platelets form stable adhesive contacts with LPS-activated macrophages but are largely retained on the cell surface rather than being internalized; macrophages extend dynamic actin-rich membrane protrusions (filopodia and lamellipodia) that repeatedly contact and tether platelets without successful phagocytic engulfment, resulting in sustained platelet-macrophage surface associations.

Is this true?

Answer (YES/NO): NO